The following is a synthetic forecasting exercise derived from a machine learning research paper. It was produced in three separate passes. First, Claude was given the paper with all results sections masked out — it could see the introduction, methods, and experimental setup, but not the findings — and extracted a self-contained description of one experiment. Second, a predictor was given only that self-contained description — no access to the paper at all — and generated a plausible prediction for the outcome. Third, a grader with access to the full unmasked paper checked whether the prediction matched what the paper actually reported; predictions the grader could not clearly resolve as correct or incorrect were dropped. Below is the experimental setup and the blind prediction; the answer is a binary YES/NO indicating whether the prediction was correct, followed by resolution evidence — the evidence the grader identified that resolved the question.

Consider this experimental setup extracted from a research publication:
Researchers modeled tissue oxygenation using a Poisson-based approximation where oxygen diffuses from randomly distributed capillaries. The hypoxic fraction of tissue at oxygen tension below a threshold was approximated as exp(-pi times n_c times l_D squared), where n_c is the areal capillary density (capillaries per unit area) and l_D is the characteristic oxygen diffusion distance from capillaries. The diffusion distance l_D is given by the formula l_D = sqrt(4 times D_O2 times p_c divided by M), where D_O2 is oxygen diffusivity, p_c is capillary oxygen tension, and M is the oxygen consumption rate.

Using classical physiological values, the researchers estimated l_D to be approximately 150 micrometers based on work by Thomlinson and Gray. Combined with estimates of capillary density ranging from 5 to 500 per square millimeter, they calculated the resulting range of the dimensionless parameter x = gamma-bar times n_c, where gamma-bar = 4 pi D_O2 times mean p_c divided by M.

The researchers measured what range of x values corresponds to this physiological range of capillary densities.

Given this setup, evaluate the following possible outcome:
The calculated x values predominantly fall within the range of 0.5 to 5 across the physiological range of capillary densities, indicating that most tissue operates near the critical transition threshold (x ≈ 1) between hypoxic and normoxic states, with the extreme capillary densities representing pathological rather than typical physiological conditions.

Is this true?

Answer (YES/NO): NO